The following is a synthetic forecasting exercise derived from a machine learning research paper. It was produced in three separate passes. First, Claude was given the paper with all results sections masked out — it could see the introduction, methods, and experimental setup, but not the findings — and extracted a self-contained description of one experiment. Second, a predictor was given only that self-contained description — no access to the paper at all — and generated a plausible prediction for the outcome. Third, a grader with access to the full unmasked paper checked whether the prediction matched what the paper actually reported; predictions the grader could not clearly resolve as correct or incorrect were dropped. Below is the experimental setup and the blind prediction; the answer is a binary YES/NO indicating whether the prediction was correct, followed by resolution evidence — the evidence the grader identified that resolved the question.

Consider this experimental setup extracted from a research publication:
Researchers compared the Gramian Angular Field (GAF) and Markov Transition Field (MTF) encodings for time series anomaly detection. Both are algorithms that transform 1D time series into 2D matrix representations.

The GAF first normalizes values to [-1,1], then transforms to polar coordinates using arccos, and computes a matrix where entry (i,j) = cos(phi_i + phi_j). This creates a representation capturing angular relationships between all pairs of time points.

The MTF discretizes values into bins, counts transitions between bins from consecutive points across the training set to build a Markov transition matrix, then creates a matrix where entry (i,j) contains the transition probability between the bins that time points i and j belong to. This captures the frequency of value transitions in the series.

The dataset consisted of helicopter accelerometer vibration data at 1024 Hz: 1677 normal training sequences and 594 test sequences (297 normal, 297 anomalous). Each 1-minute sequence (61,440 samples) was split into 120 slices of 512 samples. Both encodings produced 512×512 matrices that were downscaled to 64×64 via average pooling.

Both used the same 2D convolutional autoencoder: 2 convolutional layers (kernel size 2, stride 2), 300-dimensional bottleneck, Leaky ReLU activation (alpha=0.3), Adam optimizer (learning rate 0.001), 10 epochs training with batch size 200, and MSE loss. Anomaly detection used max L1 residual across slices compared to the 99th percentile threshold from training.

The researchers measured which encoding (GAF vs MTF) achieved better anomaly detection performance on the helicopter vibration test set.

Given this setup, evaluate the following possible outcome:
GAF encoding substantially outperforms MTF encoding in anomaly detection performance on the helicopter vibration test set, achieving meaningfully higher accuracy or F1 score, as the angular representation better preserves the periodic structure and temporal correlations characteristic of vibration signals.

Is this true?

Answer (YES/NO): NO